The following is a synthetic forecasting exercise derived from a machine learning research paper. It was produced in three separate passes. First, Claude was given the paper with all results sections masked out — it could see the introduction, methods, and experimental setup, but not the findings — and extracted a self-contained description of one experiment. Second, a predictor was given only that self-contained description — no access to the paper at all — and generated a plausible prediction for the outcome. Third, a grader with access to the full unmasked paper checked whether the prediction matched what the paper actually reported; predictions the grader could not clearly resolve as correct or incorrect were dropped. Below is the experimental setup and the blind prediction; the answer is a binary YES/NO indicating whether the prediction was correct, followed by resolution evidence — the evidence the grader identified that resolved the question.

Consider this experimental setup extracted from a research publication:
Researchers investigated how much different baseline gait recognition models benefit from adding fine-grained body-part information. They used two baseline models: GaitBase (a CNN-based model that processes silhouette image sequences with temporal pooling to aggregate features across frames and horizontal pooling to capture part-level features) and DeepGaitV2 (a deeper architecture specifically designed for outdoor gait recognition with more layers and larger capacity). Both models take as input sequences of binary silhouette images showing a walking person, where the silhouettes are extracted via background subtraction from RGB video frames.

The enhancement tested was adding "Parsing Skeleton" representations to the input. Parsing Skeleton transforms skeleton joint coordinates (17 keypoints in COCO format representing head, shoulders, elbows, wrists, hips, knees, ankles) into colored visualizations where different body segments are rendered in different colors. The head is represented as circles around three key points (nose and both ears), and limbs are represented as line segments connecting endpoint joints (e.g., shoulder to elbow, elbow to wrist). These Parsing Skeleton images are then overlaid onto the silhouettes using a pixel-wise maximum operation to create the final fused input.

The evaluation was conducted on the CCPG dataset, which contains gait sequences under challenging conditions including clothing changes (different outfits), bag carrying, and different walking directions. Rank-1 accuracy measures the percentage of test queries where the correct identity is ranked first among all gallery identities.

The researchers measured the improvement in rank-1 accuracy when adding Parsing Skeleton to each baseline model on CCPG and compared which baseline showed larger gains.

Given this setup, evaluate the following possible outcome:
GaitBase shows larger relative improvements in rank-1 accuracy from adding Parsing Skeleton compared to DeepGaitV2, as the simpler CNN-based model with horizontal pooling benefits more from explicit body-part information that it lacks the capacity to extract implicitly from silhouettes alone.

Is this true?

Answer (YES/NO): YES